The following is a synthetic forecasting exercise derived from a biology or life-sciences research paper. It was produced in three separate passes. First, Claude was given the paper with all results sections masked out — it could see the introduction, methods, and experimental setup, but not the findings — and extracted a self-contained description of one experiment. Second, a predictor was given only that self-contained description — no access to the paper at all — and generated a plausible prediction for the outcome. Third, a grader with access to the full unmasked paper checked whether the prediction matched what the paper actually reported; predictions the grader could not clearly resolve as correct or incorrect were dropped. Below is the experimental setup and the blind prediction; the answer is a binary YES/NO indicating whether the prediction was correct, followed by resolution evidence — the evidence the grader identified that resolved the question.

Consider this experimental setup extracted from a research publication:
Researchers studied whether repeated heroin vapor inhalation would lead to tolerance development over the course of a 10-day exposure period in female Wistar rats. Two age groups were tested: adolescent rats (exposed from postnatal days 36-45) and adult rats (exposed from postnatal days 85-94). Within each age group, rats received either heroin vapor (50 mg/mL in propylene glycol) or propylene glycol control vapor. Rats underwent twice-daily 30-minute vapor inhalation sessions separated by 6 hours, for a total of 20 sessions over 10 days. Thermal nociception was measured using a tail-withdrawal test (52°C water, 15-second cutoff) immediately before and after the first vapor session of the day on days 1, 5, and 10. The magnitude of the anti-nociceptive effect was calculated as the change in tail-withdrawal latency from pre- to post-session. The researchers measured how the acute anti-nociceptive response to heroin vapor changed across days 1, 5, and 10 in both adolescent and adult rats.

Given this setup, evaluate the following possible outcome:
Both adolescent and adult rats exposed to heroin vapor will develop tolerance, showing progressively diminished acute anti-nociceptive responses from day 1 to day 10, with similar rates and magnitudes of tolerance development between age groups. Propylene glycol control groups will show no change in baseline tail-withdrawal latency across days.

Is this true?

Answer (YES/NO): NO